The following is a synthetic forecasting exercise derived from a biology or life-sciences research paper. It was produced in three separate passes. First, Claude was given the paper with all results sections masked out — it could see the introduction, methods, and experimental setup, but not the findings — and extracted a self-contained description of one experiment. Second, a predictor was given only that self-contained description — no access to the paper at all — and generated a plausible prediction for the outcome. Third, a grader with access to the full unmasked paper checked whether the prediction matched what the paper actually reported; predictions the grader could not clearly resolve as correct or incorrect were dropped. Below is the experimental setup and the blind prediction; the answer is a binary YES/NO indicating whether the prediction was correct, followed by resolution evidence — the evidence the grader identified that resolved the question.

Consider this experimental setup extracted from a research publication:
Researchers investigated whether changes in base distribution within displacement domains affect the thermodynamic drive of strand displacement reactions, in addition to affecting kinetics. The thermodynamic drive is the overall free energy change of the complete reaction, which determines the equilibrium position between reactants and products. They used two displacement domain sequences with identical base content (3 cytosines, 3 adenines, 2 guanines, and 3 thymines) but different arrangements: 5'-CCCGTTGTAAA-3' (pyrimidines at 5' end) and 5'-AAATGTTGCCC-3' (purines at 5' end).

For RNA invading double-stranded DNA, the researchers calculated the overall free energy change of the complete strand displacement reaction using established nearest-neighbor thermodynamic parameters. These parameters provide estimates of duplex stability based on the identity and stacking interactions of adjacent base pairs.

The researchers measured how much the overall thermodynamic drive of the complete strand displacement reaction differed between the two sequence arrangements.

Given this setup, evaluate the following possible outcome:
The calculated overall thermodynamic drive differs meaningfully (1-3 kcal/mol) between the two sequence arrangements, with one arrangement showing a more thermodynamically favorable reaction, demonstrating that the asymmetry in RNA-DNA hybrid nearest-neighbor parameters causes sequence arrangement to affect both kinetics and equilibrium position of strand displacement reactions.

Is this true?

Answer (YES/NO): NO